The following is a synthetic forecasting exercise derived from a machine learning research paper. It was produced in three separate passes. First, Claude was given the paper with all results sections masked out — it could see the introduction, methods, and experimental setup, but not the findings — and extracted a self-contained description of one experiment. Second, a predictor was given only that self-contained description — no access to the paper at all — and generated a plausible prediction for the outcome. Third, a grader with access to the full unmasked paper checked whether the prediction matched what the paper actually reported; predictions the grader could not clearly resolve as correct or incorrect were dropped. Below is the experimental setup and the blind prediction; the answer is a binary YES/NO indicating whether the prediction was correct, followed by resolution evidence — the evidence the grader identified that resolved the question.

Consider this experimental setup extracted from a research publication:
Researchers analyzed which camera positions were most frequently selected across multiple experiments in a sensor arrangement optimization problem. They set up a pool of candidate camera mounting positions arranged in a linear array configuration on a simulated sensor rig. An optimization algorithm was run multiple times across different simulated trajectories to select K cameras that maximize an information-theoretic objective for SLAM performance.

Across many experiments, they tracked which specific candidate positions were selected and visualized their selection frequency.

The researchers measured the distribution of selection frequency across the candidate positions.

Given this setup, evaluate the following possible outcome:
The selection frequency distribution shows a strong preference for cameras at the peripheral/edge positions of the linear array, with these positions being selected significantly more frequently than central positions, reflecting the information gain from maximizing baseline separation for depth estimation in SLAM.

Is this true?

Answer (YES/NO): YES